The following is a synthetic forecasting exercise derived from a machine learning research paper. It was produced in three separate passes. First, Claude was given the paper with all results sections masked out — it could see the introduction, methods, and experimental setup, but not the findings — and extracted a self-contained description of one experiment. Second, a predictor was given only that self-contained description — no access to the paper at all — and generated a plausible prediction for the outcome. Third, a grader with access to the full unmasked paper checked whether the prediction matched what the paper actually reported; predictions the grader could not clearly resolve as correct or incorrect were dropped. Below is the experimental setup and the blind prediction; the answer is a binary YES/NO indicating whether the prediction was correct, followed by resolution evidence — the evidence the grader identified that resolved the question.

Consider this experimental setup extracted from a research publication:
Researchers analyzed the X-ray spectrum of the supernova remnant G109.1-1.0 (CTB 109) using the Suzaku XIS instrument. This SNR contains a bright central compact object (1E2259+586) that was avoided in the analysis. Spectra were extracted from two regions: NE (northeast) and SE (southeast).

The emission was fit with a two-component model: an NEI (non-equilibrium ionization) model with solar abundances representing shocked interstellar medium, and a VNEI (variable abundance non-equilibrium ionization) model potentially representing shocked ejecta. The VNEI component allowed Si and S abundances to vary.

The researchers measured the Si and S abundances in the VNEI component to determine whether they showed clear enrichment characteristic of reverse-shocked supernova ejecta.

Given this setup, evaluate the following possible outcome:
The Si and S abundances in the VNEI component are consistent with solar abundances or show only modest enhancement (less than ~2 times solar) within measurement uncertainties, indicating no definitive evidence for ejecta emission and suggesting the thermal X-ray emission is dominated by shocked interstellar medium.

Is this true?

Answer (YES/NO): YES